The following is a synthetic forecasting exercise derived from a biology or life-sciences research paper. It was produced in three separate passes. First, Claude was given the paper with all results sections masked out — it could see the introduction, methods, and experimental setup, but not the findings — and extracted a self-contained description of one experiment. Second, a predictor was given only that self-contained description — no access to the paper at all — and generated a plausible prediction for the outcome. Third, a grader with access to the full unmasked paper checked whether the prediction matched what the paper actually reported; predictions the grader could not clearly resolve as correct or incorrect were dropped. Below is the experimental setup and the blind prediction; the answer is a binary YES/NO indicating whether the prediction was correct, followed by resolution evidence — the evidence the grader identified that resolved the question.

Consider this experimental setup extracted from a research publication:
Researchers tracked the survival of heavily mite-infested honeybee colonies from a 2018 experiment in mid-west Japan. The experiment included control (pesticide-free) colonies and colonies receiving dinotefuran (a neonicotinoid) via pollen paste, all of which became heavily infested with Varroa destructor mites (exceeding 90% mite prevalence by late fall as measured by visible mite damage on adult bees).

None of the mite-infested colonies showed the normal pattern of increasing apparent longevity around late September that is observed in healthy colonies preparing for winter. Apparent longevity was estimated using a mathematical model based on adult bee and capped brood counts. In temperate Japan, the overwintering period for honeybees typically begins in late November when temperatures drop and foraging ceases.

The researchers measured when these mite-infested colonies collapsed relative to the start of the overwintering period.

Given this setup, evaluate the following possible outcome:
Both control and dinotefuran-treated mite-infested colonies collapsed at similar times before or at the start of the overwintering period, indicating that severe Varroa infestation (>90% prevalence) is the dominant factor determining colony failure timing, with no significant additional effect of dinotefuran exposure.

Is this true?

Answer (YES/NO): YES